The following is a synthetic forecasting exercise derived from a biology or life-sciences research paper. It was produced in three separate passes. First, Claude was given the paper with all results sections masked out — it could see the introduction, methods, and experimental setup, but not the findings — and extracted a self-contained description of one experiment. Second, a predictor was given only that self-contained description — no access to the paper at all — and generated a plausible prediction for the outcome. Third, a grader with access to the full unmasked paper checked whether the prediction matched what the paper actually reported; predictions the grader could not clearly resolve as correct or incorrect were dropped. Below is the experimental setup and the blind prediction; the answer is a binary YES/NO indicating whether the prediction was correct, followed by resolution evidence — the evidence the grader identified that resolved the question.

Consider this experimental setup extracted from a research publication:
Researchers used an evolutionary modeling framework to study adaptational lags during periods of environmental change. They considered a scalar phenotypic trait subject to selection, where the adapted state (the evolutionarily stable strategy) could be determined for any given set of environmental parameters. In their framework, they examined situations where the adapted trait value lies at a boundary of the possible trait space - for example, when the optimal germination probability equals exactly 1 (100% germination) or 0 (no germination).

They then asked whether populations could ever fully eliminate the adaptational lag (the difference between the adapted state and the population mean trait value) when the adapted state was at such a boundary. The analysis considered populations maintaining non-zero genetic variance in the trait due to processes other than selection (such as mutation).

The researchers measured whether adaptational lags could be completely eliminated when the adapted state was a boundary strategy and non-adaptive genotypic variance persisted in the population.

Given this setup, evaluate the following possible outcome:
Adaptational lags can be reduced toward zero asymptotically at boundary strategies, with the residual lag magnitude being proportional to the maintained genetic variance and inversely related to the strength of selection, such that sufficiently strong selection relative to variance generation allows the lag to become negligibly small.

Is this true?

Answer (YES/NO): NO